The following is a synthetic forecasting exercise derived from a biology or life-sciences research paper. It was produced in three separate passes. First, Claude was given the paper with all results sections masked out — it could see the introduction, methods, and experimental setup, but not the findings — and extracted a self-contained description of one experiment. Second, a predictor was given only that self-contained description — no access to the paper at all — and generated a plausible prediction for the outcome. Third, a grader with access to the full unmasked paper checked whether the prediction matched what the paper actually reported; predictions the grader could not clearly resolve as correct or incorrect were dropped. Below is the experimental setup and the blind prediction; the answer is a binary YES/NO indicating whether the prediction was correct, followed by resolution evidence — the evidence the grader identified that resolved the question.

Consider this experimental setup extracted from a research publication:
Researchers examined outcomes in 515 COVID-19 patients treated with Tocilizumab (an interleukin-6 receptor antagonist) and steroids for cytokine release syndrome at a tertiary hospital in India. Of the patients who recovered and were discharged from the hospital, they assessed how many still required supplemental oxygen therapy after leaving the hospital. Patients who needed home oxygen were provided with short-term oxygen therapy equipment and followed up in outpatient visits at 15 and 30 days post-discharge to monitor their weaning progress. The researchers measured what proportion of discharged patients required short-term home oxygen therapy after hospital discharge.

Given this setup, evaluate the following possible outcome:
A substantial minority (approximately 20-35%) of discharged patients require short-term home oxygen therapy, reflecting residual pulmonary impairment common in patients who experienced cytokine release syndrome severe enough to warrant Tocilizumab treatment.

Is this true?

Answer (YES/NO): NO